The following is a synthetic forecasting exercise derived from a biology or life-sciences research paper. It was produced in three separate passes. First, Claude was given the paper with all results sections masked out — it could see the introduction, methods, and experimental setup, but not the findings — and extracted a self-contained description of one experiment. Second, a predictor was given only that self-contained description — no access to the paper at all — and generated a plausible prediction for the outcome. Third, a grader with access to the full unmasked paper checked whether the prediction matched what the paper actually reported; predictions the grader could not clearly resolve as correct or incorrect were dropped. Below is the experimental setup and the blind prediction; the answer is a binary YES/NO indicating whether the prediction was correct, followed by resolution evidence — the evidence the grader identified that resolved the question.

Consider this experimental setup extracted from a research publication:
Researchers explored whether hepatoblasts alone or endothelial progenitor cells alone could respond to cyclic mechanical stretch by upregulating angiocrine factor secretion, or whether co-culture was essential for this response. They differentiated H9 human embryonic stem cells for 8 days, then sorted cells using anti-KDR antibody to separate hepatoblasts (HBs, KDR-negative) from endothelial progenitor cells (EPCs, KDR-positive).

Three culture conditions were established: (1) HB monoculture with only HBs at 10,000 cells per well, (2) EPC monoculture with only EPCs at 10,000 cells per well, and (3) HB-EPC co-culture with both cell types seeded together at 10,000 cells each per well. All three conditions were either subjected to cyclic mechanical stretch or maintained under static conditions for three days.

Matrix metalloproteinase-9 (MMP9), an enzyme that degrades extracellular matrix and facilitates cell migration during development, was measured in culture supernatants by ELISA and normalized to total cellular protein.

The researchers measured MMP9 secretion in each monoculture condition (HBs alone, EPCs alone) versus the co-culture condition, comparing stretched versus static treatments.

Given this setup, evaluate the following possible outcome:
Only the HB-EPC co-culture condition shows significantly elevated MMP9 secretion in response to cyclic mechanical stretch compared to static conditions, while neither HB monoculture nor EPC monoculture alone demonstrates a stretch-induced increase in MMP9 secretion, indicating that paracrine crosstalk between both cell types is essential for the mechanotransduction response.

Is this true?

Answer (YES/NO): NO